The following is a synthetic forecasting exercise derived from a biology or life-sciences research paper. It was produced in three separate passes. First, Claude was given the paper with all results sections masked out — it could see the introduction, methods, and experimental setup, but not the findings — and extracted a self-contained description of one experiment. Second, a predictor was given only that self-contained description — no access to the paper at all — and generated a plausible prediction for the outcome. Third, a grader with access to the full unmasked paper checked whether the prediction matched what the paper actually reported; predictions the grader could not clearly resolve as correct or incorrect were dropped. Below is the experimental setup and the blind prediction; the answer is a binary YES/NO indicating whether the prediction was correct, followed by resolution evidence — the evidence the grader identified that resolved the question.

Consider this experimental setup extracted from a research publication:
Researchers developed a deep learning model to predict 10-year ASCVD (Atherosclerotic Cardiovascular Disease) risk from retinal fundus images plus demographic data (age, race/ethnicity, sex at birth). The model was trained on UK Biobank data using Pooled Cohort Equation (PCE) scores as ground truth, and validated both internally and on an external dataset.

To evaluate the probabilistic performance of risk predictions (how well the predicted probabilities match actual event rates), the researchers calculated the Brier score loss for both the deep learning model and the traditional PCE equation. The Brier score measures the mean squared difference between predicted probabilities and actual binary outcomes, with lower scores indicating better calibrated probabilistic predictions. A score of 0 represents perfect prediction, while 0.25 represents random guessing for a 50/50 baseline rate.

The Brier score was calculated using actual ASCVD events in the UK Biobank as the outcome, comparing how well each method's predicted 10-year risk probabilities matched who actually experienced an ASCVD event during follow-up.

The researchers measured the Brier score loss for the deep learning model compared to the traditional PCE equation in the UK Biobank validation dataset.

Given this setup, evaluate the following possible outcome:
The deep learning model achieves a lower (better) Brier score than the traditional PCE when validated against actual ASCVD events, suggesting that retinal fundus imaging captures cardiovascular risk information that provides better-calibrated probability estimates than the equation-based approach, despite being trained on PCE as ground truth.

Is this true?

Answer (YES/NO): NO